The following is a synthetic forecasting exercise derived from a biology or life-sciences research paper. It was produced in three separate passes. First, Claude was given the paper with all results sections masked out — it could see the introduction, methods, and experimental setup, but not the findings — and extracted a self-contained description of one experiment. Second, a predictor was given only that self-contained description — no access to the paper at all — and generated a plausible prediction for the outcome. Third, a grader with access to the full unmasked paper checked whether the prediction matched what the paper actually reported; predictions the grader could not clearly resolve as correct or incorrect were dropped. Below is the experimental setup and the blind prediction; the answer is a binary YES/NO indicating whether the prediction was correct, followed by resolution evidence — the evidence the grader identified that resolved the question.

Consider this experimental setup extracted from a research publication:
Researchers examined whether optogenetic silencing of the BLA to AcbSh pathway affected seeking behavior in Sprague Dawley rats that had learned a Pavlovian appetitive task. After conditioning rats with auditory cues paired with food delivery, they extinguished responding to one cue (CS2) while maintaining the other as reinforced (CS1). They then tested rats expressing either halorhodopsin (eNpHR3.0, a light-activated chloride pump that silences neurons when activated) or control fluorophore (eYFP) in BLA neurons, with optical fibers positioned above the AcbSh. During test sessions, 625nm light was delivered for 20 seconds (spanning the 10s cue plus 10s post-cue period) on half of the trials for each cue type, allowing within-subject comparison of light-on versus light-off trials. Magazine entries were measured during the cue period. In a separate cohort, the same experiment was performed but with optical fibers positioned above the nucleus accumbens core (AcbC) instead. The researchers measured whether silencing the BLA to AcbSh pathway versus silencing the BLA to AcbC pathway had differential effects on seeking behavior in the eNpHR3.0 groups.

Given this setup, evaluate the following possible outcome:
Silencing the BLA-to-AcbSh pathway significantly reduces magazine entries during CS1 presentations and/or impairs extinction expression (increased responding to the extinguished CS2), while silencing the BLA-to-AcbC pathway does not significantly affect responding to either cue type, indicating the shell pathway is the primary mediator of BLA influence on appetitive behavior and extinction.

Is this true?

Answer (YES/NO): NO